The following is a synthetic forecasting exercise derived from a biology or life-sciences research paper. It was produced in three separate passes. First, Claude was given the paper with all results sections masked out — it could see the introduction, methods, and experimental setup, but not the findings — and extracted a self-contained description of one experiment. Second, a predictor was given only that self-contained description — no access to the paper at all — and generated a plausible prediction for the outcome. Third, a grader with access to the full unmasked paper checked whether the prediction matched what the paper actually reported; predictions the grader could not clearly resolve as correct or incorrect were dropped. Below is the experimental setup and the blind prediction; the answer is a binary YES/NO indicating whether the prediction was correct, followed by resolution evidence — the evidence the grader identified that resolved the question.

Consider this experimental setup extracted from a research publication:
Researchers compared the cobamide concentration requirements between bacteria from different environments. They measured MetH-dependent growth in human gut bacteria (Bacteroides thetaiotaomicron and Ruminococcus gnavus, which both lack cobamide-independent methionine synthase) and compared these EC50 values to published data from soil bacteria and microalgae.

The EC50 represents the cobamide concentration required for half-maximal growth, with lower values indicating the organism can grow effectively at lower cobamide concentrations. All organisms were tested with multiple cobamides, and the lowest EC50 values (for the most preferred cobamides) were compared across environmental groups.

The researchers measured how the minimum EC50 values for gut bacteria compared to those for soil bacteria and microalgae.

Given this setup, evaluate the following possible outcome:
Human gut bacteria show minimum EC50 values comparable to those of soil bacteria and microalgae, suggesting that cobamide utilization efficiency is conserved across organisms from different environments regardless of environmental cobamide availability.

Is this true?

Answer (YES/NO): NO